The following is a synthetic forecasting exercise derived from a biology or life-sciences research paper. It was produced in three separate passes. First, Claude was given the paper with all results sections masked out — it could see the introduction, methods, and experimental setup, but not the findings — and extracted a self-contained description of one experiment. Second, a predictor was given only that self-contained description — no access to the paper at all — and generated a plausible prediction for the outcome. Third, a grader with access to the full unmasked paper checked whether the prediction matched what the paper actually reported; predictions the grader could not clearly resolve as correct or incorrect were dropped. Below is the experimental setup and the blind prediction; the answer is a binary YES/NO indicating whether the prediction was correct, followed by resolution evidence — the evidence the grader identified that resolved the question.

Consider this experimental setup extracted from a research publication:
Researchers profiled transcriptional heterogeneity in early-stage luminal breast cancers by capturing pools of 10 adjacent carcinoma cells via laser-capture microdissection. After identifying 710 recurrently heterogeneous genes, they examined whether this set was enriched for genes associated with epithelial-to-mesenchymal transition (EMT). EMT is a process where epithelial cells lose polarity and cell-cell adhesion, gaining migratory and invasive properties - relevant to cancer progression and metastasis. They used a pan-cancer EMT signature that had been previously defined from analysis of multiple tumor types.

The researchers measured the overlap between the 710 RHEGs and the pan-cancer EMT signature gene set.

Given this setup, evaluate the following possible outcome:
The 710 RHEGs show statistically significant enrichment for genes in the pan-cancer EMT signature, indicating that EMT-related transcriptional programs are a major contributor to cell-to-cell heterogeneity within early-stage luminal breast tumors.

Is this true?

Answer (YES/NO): YES